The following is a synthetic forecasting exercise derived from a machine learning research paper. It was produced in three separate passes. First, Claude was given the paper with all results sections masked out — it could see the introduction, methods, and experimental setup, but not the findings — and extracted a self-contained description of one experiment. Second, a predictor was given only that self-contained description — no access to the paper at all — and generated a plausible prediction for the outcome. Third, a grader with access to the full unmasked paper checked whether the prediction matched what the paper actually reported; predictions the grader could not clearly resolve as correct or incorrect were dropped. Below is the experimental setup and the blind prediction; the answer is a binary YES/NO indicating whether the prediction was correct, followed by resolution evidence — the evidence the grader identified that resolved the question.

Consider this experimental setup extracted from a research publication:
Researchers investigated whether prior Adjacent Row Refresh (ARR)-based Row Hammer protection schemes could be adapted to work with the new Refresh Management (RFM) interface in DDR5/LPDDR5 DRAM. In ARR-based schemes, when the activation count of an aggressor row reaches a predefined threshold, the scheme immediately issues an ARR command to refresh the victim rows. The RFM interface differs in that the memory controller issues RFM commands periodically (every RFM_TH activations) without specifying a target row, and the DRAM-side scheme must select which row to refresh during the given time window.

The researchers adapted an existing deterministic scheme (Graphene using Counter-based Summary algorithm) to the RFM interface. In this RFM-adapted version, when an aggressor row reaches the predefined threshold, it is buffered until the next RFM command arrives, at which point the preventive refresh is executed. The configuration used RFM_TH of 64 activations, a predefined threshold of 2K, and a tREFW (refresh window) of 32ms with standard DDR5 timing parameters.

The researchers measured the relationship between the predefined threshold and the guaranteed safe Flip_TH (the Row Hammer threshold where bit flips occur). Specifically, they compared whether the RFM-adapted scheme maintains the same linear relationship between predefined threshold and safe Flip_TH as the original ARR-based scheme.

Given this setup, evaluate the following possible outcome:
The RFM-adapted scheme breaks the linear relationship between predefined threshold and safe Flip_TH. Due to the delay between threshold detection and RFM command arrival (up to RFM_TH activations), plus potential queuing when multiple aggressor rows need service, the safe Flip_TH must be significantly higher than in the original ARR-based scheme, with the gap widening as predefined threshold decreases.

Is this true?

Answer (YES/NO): YES